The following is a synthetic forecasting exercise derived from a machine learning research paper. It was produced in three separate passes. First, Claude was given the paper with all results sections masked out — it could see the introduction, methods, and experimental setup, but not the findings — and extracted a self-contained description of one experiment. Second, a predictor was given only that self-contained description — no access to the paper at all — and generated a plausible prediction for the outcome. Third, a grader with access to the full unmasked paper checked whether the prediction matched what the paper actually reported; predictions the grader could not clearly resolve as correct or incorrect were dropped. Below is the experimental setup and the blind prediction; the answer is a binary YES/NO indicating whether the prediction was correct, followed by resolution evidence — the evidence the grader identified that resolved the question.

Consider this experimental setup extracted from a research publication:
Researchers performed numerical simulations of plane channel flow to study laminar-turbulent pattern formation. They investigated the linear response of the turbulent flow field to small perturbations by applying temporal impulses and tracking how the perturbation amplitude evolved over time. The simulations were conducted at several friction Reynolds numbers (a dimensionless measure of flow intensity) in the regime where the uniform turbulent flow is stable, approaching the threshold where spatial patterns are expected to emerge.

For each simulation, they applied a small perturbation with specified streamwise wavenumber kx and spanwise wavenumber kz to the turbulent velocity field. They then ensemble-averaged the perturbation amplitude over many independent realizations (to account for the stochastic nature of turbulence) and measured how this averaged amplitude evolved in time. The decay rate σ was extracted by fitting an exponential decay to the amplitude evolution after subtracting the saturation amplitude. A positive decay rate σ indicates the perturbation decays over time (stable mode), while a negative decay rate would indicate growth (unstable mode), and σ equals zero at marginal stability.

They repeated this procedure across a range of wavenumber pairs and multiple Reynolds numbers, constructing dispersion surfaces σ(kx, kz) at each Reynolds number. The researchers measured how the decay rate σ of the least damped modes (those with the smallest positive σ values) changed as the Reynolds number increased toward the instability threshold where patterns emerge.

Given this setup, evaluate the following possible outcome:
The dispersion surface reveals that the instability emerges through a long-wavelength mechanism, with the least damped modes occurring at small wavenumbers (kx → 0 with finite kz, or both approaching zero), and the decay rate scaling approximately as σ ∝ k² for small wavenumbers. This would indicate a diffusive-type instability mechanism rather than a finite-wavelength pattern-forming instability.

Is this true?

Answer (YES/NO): NO